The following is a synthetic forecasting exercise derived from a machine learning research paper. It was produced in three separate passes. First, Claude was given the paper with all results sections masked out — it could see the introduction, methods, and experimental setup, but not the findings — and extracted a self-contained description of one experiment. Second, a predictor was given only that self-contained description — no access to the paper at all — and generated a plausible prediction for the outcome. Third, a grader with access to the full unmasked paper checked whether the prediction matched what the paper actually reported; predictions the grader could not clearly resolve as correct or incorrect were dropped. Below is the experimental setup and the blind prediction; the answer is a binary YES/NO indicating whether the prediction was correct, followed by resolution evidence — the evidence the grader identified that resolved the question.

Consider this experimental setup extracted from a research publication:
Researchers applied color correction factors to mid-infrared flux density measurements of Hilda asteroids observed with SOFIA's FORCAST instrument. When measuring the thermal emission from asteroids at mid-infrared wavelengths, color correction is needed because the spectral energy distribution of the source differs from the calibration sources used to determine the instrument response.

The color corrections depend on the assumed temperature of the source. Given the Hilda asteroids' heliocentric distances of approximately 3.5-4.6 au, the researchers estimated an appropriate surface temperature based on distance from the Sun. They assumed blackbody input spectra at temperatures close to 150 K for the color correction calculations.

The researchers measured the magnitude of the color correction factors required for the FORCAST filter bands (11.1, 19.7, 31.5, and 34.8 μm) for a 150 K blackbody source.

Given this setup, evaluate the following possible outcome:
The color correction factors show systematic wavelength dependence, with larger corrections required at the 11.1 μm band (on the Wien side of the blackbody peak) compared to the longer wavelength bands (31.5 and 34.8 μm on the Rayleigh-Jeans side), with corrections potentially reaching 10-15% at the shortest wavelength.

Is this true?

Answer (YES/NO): NO